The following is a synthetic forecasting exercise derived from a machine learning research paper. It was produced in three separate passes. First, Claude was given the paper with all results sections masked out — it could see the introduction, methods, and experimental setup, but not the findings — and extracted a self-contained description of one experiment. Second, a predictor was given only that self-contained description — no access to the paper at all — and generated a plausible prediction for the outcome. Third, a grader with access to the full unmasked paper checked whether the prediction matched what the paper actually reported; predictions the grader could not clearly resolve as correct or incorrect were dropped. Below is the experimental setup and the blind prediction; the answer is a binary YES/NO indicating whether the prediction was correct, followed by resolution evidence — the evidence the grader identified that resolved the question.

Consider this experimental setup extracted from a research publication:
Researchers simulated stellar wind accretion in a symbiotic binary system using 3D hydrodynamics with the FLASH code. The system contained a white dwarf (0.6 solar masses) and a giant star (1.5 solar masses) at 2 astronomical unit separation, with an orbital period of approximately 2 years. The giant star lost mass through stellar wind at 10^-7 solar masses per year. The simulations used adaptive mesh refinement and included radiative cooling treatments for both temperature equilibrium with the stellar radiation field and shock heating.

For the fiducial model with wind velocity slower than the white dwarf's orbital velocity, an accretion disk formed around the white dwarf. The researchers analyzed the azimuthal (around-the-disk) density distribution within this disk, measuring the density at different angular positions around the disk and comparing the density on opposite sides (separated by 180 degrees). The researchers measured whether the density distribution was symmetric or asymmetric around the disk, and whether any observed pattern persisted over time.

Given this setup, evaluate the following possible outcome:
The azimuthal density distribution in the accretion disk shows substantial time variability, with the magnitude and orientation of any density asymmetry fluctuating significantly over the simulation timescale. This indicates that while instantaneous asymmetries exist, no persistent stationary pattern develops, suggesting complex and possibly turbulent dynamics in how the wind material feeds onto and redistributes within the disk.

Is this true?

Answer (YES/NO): NO